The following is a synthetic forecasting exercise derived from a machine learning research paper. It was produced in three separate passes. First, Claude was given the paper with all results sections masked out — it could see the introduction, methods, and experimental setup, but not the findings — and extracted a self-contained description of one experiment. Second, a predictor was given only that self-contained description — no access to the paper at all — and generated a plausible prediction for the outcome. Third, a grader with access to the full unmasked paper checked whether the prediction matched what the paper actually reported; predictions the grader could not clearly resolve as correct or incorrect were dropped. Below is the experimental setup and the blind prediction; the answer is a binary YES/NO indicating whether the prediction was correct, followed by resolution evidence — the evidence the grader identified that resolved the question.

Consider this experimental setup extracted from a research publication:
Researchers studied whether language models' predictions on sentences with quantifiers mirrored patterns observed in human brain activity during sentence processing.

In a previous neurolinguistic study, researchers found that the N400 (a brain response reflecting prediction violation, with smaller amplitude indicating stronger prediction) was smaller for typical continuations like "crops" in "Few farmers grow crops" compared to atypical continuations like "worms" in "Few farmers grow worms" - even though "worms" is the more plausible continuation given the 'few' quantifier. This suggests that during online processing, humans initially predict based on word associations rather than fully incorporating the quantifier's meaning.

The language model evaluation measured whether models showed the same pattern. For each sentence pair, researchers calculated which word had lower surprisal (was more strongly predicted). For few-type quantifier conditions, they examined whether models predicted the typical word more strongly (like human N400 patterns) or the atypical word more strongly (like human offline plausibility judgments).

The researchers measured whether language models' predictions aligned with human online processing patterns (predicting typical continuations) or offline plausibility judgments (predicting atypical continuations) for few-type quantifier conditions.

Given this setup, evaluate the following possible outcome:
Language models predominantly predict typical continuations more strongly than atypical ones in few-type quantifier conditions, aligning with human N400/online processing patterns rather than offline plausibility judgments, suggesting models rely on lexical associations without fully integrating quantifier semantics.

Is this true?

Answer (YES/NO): YES